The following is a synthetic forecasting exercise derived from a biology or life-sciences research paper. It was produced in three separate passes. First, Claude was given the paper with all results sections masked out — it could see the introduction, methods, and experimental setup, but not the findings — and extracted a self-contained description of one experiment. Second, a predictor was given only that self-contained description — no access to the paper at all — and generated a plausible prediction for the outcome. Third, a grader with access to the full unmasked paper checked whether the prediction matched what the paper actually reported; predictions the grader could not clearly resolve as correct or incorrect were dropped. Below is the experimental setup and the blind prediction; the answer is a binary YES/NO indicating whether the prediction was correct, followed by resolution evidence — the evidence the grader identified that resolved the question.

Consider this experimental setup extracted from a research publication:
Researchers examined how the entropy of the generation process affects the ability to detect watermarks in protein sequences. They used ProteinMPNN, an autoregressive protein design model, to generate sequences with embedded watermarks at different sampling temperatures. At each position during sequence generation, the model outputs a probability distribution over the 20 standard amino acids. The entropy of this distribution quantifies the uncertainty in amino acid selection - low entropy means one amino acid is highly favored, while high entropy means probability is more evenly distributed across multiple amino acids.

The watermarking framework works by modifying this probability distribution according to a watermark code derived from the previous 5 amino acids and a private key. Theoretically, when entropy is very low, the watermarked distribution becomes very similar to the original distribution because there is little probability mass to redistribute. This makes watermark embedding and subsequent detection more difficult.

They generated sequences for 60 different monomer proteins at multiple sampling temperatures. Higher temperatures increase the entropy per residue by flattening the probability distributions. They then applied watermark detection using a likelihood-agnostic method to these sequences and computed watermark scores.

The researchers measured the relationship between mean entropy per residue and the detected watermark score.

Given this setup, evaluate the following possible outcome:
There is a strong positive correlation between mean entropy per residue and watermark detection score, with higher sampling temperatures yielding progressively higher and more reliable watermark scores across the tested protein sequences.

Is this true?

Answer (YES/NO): YES